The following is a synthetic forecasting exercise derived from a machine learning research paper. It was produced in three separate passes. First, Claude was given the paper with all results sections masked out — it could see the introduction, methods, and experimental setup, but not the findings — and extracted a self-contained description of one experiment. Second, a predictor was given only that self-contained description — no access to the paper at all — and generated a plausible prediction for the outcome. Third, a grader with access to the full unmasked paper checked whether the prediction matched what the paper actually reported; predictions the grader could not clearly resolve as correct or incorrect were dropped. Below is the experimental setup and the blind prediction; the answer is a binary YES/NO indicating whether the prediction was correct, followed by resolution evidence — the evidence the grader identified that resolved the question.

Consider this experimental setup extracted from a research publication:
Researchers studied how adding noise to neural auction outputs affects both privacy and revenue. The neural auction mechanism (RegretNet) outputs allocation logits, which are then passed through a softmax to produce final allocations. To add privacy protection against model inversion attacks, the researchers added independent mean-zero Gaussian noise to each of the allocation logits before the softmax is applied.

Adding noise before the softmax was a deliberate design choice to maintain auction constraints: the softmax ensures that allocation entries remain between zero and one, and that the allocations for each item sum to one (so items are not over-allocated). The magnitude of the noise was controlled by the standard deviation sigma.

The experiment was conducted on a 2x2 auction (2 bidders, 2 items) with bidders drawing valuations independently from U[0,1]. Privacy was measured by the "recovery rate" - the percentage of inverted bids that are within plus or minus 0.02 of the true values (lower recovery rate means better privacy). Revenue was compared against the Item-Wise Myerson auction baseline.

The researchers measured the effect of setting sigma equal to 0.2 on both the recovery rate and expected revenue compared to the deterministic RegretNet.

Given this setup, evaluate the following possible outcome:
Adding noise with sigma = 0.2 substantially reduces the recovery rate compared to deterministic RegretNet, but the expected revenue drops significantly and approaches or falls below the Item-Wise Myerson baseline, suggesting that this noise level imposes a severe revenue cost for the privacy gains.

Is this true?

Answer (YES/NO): NO